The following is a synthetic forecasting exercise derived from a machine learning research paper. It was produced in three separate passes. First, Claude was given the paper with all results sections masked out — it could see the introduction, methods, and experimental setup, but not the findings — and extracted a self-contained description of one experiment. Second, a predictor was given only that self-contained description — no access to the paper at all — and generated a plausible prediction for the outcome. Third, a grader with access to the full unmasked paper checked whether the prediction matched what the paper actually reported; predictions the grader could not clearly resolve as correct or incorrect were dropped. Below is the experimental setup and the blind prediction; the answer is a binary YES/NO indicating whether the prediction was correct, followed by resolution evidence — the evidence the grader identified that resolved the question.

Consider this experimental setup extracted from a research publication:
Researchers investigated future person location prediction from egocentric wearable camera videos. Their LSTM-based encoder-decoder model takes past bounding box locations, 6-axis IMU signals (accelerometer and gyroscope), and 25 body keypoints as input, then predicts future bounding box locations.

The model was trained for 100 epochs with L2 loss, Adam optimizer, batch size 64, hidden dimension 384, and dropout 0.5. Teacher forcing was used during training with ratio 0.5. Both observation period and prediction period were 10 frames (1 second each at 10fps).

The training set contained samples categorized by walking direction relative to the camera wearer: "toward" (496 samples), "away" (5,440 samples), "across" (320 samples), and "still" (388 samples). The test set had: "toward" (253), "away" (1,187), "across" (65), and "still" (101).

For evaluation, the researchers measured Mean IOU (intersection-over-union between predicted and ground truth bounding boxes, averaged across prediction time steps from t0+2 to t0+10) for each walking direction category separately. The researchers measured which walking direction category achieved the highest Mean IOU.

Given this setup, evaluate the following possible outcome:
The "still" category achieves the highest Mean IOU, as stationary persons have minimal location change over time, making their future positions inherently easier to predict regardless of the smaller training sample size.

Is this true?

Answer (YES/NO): NO